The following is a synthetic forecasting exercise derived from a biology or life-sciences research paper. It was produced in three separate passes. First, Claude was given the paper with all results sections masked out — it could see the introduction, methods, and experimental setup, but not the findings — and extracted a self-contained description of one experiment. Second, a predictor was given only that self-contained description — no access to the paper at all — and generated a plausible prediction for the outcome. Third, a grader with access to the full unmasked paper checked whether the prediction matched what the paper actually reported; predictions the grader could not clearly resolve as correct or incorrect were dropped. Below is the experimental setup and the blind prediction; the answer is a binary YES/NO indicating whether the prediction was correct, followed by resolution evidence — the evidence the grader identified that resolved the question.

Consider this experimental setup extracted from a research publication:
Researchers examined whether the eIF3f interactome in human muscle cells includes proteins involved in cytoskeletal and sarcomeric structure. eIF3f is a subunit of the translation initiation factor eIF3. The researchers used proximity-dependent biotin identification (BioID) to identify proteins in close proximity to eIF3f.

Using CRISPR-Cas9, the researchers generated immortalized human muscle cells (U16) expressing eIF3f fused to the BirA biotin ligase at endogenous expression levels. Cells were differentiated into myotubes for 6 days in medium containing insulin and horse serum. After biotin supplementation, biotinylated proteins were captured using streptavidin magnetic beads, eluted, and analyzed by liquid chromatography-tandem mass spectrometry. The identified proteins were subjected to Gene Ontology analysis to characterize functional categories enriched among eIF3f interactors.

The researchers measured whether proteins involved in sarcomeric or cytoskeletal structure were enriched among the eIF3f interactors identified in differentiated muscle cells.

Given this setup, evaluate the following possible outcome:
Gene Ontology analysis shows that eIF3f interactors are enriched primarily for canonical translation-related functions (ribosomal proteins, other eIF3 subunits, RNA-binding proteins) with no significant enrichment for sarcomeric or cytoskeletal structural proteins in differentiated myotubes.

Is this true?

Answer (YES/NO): NO